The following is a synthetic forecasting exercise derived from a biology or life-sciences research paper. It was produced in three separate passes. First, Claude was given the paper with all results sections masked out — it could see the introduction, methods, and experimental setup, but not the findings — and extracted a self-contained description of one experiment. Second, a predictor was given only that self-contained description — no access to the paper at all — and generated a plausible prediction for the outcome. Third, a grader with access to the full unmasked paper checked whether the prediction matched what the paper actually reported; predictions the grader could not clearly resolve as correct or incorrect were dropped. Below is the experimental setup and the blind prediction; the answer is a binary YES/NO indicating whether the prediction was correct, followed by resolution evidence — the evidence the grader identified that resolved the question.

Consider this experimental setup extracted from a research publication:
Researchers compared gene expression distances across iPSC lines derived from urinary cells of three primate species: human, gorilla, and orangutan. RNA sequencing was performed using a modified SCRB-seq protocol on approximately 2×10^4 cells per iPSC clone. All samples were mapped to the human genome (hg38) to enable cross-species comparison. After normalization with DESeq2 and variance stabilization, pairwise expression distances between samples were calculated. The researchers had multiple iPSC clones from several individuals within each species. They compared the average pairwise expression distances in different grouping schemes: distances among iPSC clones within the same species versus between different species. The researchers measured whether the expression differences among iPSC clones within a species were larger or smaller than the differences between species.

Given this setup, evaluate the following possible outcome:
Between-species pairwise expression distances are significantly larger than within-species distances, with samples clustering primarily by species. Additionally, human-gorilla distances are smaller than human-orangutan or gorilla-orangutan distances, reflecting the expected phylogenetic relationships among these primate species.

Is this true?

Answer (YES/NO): NO